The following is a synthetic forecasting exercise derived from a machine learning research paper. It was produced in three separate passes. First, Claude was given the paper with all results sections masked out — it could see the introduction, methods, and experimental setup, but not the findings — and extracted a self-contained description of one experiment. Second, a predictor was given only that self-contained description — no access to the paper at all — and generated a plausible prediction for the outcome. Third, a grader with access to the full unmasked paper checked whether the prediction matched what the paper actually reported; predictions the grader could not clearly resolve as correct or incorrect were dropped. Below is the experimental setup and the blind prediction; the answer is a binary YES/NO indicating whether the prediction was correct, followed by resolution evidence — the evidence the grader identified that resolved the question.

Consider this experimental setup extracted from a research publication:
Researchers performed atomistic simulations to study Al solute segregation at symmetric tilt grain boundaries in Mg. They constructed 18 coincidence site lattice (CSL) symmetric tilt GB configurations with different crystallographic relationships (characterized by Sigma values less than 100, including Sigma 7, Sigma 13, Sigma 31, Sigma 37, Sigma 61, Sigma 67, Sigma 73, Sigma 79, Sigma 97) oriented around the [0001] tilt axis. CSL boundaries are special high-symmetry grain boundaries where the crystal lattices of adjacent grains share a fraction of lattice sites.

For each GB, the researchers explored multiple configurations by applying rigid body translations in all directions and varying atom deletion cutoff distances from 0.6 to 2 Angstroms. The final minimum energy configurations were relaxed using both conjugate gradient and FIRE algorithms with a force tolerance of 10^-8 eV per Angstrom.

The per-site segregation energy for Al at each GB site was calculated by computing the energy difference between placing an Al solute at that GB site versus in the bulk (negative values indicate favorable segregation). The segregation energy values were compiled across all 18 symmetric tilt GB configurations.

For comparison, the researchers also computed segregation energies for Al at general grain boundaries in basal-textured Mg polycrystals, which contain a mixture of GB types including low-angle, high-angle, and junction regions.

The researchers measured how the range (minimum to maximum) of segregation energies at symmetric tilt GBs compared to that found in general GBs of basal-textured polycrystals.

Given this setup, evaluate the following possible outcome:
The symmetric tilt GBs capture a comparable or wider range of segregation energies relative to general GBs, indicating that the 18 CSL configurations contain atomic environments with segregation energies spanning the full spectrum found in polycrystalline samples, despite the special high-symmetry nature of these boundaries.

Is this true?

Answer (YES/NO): NO